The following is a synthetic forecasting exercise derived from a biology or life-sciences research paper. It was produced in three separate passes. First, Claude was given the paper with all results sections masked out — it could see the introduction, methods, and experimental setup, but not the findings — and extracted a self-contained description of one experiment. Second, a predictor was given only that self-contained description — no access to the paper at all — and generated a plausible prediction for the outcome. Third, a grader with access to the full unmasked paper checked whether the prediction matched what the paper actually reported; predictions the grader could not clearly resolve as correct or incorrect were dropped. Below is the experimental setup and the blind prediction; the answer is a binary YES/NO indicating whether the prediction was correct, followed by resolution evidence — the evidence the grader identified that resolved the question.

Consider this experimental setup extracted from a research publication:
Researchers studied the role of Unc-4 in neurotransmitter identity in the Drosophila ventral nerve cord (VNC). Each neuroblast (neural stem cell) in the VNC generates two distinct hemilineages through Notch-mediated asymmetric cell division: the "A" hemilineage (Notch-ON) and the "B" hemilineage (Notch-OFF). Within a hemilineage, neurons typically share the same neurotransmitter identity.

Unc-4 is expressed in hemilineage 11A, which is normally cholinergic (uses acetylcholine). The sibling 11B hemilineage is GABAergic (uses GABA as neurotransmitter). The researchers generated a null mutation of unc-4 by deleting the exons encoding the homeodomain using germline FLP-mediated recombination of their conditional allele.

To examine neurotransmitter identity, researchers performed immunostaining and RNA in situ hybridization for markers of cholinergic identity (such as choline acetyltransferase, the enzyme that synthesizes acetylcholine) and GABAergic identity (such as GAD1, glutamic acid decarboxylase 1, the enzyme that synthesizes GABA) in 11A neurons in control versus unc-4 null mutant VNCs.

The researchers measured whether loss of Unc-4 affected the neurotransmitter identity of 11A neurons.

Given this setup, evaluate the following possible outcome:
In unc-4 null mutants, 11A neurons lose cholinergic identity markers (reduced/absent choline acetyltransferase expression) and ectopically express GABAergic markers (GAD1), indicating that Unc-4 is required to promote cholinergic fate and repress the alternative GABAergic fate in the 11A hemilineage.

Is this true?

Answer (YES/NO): YES